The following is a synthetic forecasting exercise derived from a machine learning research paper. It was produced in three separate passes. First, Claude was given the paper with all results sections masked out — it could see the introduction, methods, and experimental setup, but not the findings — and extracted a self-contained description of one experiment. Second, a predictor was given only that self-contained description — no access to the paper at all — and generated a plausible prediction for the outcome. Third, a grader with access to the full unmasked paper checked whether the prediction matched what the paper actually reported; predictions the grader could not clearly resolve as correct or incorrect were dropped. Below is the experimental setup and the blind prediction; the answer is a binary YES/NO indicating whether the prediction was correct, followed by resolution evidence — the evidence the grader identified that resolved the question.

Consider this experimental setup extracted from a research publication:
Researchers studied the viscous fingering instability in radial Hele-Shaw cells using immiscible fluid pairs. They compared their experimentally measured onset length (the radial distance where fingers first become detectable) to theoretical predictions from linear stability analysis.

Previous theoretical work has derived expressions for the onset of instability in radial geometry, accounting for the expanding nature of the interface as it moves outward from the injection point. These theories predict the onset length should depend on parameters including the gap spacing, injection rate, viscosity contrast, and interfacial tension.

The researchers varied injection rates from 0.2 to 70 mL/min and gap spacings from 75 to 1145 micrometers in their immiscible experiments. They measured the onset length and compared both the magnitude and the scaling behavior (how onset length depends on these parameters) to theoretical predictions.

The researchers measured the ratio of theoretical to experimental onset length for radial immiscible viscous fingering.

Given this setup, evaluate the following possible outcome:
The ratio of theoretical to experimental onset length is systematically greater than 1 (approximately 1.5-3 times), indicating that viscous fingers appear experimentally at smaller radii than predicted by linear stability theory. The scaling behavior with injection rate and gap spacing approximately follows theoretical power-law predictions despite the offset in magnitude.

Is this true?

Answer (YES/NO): NO